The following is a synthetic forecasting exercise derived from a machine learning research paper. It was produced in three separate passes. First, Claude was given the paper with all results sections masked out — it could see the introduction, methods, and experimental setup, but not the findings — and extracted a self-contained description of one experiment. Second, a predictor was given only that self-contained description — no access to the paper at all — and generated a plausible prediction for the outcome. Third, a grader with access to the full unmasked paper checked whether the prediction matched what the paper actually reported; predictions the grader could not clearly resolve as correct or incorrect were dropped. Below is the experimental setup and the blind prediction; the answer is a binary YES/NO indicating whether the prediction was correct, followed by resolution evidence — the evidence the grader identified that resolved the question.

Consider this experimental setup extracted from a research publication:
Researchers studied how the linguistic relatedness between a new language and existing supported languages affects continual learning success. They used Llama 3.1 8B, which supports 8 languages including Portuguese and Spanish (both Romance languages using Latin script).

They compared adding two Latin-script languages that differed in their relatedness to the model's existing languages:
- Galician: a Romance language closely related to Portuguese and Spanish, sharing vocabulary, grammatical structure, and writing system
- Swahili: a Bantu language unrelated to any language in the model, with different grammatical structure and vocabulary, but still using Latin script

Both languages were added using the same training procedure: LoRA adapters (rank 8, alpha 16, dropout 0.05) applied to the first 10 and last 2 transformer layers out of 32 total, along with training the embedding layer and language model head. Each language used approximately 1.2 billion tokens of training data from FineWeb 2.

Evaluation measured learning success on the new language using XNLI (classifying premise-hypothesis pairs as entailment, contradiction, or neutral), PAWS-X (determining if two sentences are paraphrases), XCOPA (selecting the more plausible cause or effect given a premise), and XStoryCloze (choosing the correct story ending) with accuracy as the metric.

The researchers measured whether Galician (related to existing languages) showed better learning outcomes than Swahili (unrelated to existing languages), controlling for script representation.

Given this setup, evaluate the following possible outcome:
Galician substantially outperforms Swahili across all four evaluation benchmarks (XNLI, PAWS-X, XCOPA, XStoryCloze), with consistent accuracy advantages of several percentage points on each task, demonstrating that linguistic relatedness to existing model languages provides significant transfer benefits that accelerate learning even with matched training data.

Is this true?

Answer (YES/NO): NO